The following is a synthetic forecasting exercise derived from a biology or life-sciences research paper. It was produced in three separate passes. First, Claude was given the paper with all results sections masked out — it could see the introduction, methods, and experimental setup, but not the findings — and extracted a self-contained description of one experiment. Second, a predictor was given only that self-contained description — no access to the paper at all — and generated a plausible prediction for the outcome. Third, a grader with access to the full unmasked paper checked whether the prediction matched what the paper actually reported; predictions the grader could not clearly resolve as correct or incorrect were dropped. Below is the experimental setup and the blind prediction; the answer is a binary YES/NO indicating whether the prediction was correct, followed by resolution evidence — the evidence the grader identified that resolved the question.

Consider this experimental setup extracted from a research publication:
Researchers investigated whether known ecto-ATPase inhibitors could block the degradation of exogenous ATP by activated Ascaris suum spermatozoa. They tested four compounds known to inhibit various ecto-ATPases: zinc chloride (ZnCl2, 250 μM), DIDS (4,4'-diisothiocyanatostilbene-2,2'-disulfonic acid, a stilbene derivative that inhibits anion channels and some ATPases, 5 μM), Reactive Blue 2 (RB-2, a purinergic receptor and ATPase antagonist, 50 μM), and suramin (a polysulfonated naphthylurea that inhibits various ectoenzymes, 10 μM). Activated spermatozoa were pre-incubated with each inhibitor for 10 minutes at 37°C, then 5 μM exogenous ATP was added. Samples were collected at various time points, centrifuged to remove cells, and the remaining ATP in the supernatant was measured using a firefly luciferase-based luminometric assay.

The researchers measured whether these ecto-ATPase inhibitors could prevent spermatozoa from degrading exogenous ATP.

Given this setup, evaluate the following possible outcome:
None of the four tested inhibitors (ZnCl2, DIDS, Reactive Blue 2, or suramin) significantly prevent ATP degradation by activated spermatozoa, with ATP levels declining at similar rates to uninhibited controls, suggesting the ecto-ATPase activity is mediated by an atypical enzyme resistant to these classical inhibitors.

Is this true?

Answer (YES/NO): NO